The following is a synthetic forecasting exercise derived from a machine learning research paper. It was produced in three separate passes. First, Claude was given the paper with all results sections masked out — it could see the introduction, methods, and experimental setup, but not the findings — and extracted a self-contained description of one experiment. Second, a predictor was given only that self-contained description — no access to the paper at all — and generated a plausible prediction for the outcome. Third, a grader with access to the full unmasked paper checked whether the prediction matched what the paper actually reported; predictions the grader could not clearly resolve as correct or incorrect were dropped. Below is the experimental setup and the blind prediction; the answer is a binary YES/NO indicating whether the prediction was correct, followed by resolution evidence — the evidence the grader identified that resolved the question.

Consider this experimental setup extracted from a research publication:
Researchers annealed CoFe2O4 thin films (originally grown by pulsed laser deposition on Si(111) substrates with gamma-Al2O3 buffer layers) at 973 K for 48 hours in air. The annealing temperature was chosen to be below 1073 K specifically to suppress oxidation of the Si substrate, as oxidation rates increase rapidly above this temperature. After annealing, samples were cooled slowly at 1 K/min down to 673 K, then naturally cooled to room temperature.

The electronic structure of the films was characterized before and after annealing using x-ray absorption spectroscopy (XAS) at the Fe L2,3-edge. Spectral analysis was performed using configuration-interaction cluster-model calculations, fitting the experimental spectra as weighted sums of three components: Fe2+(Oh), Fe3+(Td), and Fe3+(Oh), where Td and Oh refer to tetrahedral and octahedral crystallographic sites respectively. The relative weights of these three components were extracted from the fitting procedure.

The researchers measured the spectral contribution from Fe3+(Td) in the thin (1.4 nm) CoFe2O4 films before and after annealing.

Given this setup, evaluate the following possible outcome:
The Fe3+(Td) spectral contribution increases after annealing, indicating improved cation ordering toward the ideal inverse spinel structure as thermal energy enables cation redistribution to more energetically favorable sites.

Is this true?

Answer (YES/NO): YES